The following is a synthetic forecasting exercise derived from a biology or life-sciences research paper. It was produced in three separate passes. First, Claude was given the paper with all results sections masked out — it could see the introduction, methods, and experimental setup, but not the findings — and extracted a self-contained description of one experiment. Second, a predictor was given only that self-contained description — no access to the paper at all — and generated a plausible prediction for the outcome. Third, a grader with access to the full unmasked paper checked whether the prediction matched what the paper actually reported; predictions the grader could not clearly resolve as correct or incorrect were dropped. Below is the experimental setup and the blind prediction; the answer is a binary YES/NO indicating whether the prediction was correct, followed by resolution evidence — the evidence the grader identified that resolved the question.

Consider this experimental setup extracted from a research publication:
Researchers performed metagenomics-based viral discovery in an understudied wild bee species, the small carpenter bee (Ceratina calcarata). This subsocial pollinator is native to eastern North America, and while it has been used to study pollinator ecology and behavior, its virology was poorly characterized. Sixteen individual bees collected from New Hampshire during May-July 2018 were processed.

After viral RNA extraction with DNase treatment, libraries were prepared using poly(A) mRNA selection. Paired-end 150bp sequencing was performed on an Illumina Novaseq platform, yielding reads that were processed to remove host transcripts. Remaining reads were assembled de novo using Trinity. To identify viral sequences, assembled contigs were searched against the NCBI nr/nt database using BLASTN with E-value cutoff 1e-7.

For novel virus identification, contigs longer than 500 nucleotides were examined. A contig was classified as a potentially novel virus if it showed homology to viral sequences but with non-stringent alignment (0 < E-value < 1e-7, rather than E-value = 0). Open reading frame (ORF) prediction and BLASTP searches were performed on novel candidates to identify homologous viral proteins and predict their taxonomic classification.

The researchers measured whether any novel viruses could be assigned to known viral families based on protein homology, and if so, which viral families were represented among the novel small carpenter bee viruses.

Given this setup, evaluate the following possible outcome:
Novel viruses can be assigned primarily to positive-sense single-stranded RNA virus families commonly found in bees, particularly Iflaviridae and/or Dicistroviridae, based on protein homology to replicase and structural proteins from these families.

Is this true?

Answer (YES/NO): YES